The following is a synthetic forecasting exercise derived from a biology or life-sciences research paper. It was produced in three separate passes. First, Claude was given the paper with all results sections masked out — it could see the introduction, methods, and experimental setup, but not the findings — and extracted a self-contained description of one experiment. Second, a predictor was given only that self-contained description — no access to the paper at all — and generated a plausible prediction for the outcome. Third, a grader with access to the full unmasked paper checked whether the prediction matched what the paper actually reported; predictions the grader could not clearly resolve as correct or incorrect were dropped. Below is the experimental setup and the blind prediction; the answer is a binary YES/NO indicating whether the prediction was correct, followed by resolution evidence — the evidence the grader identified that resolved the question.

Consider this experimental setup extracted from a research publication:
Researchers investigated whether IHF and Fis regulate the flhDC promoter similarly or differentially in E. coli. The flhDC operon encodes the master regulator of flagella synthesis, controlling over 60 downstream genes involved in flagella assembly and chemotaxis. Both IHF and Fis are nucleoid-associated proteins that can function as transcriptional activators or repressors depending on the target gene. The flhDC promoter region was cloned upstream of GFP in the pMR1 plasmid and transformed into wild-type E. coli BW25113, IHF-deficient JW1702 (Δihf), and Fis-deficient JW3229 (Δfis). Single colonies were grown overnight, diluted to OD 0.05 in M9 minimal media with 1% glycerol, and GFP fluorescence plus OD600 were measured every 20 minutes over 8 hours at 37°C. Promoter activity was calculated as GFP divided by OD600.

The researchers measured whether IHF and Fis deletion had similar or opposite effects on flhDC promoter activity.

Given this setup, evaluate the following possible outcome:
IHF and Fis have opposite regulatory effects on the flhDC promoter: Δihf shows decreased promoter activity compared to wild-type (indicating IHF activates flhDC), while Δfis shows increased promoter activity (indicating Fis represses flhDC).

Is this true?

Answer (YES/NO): NO